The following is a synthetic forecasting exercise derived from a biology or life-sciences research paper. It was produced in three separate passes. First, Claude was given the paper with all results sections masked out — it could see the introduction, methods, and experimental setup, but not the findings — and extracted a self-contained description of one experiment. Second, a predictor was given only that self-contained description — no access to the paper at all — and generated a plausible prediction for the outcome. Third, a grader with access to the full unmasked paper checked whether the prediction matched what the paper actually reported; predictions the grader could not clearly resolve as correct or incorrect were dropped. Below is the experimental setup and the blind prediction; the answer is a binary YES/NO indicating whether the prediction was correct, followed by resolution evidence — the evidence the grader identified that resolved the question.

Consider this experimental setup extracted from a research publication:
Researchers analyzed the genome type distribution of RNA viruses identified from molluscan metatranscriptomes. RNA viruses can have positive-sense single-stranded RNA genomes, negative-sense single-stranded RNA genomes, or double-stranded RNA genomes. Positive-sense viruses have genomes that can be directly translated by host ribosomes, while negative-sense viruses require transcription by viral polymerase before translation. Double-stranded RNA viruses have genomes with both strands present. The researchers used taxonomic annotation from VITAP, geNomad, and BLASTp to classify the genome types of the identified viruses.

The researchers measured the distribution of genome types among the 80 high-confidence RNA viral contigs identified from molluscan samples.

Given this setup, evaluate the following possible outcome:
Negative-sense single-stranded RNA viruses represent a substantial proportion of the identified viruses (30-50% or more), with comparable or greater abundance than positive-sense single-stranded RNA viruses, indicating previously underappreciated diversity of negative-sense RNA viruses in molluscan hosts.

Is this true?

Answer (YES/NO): NO